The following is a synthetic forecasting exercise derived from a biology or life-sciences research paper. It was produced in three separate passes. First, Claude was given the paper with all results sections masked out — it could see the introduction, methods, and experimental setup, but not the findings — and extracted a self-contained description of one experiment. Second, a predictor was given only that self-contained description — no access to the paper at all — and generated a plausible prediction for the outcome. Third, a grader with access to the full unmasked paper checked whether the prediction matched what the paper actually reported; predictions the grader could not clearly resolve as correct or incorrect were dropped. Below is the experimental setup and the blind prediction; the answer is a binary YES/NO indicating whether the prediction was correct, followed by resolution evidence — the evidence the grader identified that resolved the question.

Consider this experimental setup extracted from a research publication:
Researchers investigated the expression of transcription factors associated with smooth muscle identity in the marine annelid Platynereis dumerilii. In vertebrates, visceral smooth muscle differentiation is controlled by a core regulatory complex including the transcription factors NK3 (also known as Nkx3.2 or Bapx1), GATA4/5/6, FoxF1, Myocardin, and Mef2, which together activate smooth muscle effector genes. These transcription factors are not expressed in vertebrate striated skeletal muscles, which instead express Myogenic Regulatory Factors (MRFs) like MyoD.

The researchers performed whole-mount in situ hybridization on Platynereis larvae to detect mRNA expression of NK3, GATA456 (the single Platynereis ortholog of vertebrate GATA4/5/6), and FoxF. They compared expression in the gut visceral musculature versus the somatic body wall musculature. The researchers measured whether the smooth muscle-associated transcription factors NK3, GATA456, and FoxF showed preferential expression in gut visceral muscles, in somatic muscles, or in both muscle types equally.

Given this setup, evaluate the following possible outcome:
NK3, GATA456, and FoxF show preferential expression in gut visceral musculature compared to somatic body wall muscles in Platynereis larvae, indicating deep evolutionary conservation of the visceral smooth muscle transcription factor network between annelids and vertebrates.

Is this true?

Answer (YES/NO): YES